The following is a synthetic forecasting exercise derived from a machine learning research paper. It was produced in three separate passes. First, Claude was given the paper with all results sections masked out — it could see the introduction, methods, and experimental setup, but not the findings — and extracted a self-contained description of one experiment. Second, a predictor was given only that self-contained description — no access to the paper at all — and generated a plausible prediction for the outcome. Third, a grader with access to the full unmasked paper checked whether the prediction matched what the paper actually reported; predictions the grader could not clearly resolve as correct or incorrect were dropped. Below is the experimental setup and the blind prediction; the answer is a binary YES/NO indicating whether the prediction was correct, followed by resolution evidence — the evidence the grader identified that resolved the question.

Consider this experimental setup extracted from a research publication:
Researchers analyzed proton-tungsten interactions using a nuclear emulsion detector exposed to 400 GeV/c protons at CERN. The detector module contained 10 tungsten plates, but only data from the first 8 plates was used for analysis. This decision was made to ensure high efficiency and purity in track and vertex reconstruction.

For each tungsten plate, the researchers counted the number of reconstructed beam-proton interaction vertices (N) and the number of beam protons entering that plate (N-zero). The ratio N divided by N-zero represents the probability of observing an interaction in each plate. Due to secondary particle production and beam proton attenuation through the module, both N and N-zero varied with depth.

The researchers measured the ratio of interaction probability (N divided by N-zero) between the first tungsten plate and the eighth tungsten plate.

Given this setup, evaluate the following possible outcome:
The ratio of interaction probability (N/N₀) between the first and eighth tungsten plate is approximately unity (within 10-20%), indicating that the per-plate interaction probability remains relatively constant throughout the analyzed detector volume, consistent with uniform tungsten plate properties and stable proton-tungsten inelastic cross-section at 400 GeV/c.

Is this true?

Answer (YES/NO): YES